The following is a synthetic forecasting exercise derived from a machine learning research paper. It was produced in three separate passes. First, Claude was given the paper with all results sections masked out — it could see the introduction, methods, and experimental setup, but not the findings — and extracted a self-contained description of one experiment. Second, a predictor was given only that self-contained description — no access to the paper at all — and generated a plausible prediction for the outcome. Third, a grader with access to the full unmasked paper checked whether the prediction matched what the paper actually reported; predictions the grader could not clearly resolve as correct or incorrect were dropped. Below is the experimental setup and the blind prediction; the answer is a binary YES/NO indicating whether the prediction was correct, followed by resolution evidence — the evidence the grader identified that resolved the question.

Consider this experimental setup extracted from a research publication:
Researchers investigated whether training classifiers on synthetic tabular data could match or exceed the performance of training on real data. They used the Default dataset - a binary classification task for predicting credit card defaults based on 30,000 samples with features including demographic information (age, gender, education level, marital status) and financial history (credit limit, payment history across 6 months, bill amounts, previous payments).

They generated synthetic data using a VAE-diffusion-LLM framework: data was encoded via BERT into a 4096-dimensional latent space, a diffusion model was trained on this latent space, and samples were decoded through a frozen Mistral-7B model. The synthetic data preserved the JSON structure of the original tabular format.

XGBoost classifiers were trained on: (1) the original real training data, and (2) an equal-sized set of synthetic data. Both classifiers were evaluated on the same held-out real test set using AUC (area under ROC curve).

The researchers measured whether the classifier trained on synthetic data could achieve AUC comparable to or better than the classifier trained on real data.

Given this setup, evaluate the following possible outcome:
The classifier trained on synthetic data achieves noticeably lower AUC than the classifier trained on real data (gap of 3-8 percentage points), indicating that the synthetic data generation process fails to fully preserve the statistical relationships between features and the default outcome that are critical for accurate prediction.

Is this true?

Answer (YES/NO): NO